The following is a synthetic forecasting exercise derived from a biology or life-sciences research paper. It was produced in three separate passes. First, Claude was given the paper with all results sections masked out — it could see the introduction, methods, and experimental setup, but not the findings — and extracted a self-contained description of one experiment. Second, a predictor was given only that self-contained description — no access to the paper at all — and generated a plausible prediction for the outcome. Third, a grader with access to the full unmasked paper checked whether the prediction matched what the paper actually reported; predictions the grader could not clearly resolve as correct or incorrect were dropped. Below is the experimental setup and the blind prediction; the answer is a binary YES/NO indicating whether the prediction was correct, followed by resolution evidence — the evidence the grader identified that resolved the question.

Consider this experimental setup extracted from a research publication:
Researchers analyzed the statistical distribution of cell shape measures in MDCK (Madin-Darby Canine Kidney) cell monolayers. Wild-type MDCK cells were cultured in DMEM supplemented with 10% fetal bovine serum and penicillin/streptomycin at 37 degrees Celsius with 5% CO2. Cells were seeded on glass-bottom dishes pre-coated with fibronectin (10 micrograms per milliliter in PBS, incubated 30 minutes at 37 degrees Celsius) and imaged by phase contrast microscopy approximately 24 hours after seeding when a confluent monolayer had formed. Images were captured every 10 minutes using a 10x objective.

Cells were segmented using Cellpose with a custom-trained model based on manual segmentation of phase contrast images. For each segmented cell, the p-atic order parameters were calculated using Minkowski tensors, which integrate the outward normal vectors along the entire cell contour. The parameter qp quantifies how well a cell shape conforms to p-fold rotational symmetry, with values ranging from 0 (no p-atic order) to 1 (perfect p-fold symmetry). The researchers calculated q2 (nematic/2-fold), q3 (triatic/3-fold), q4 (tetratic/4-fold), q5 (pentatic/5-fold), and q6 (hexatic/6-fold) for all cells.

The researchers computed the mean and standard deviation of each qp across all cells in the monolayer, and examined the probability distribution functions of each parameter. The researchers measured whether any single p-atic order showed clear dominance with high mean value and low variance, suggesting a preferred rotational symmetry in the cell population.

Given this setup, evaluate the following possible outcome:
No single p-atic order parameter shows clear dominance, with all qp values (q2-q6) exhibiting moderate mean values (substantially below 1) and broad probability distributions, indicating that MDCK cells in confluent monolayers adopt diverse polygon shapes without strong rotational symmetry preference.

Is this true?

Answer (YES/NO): YES